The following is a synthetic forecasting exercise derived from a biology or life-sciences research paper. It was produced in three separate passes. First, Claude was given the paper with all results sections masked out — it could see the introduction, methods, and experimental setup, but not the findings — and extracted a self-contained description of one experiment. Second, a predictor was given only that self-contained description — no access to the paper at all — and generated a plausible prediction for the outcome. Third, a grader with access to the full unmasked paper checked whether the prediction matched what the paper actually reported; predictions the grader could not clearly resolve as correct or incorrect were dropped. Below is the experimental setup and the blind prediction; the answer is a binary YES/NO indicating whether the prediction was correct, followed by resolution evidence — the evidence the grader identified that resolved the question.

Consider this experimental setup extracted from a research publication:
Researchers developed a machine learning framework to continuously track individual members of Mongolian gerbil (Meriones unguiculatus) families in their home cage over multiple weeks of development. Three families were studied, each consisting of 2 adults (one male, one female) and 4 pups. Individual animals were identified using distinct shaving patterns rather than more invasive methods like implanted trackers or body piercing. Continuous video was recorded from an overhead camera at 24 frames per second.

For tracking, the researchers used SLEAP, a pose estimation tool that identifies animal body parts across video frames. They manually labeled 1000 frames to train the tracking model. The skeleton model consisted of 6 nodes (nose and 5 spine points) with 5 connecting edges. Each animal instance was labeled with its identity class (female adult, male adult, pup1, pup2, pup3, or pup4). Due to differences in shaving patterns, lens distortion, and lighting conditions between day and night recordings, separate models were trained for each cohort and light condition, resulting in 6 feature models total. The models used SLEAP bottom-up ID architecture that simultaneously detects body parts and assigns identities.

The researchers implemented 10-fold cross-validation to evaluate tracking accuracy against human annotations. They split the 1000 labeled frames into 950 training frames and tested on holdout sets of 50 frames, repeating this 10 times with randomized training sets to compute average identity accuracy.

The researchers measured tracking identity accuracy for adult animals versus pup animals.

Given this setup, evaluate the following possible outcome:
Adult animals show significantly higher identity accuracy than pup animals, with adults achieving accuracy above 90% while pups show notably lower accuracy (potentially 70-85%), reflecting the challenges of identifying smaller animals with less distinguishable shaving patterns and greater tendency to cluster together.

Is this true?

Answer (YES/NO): NO